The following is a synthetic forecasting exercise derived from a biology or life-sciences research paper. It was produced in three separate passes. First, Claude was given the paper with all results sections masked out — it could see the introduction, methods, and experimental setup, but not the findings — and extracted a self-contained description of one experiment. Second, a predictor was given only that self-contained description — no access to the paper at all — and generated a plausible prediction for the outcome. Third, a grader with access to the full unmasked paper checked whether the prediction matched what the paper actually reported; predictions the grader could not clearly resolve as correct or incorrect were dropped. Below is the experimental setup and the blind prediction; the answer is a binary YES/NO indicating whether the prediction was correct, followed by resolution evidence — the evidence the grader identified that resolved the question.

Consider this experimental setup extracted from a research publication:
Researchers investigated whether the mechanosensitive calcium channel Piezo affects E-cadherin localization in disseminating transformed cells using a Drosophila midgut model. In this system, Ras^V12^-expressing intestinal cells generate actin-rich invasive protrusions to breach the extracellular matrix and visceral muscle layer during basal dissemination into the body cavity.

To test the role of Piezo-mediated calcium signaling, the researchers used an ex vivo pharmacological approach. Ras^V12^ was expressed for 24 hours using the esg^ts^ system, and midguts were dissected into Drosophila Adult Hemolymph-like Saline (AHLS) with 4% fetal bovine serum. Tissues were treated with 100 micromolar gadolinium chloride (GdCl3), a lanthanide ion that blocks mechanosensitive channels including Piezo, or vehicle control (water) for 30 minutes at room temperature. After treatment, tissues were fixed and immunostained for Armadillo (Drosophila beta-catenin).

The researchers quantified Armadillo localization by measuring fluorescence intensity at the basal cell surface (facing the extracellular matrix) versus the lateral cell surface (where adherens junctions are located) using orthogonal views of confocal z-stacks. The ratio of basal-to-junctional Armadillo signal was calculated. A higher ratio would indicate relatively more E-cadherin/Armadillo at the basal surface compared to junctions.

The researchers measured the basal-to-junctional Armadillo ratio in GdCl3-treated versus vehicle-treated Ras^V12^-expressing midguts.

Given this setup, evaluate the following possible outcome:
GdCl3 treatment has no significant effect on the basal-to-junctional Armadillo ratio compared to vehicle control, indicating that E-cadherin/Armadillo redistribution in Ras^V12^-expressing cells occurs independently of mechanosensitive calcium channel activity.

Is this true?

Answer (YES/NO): YES